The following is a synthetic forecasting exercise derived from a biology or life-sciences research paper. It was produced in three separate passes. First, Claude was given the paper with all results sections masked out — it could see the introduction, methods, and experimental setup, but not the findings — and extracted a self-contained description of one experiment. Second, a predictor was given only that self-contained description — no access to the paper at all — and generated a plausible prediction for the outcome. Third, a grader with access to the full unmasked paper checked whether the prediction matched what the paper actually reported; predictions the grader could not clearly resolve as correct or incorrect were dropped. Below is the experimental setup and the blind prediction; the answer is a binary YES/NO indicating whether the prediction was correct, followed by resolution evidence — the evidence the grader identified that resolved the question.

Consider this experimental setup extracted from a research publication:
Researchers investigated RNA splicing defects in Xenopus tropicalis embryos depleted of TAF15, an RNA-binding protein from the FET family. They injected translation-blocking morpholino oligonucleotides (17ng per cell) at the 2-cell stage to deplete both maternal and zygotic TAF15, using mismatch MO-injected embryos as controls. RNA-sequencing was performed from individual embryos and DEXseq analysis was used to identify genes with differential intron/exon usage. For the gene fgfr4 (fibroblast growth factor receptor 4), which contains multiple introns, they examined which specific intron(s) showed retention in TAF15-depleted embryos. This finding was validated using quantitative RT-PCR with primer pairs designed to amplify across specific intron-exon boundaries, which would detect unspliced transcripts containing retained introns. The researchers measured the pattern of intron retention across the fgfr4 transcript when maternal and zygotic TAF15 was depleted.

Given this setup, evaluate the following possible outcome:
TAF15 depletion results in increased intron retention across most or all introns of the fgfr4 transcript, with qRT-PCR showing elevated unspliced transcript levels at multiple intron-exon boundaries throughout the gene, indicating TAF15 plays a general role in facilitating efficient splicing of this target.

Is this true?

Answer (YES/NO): NO